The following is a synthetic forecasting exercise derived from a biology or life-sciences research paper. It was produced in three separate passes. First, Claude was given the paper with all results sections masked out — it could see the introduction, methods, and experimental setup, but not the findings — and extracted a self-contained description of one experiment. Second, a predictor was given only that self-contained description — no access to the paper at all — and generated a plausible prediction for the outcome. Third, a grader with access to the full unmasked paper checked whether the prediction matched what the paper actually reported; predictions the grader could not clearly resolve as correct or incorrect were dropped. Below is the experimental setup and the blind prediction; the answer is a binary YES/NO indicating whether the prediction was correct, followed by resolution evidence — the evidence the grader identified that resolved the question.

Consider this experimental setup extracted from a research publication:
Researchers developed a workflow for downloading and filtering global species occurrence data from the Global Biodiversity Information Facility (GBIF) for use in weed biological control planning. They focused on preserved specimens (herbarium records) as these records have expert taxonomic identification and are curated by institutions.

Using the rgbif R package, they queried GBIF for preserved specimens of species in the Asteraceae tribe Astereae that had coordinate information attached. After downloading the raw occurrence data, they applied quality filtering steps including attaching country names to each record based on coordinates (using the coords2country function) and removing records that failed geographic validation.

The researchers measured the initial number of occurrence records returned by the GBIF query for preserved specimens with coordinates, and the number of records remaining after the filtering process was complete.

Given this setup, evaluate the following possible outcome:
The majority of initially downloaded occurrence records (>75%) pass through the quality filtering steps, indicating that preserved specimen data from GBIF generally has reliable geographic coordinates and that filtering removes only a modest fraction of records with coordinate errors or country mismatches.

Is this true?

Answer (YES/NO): NO